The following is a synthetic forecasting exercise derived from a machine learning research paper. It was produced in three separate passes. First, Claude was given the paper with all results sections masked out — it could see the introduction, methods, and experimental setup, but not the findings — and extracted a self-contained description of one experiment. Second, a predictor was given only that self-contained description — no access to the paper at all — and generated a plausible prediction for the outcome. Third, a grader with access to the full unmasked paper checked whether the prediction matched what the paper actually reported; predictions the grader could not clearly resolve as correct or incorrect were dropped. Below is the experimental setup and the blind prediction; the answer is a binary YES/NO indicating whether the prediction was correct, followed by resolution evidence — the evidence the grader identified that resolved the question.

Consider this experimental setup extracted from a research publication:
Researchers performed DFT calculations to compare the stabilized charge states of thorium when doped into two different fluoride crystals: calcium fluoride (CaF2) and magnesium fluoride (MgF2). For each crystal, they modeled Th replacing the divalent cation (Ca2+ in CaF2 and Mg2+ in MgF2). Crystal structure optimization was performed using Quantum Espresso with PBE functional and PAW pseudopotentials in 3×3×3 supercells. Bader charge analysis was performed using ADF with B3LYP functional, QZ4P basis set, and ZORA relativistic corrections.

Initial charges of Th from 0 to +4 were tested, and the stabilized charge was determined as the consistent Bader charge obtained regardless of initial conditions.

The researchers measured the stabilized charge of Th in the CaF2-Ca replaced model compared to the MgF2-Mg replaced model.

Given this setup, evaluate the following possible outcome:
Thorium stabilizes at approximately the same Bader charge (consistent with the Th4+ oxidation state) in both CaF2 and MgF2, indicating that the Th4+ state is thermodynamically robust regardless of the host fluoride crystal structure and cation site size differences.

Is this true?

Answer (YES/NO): NO